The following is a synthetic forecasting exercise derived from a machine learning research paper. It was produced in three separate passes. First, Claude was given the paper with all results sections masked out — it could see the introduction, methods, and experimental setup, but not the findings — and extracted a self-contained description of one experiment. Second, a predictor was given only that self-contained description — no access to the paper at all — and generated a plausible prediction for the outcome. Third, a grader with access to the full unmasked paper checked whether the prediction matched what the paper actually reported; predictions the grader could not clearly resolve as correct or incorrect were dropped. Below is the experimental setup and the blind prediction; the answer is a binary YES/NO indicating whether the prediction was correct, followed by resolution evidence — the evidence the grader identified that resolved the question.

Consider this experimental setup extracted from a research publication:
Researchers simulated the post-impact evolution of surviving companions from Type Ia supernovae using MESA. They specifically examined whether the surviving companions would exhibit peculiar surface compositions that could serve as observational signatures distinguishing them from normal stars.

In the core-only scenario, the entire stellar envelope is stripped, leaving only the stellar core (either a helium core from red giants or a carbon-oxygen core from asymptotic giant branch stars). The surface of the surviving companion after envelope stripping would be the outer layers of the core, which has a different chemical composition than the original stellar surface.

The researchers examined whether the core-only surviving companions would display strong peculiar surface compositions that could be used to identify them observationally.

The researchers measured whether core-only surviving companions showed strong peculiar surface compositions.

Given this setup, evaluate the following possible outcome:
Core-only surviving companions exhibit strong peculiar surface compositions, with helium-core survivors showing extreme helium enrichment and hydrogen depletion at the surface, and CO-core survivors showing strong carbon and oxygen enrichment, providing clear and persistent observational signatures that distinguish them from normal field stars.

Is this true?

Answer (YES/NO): NO